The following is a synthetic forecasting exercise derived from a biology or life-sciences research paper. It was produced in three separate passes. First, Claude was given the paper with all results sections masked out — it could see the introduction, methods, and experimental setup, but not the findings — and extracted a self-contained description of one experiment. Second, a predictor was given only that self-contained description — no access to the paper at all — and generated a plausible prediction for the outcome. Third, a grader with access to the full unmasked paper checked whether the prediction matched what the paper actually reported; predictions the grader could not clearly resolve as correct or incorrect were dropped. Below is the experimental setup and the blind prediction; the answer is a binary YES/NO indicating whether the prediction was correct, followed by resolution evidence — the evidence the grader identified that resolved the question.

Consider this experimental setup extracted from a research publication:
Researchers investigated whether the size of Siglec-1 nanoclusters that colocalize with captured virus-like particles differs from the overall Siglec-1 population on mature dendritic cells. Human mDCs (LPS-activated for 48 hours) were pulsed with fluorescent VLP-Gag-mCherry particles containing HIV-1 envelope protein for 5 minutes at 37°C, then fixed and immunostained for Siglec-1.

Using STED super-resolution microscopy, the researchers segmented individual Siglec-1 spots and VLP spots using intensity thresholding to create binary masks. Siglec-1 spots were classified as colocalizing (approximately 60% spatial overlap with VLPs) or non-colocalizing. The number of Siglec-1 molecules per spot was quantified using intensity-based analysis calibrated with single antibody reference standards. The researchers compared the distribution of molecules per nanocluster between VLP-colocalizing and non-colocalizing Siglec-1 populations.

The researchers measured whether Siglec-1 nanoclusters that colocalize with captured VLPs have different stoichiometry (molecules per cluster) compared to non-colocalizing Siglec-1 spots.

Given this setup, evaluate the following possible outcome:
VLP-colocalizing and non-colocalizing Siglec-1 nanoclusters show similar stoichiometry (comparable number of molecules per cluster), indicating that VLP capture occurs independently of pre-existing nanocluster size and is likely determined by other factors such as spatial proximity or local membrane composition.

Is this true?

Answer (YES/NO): NO